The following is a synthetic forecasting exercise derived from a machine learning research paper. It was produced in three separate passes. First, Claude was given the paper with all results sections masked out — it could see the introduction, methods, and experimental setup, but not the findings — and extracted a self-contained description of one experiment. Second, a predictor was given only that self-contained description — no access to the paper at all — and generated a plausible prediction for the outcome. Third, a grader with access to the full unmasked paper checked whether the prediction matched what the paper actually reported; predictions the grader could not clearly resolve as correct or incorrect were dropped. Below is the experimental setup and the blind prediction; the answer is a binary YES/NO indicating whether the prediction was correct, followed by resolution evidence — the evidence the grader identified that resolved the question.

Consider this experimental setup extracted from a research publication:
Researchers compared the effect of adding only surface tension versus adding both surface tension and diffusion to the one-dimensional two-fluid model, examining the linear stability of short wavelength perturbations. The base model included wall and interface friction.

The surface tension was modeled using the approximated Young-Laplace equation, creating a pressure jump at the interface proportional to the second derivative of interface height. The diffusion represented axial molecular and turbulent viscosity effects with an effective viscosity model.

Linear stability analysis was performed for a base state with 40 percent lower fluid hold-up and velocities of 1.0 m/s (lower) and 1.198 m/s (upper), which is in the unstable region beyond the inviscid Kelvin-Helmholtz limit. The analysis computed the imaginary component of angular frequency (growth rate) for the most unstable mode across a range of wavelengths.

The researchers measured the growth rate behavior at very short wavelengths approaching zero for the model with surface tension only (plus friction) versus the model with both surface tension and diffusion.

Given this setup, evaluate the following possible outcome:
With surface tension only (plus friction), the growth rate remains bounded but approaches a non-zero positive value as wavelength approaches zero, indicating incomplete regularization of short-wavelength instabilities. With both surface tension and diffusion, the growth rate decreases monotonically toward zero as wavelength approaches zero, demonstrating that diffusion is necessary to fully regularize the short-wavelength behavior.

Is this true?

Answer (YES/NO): NO